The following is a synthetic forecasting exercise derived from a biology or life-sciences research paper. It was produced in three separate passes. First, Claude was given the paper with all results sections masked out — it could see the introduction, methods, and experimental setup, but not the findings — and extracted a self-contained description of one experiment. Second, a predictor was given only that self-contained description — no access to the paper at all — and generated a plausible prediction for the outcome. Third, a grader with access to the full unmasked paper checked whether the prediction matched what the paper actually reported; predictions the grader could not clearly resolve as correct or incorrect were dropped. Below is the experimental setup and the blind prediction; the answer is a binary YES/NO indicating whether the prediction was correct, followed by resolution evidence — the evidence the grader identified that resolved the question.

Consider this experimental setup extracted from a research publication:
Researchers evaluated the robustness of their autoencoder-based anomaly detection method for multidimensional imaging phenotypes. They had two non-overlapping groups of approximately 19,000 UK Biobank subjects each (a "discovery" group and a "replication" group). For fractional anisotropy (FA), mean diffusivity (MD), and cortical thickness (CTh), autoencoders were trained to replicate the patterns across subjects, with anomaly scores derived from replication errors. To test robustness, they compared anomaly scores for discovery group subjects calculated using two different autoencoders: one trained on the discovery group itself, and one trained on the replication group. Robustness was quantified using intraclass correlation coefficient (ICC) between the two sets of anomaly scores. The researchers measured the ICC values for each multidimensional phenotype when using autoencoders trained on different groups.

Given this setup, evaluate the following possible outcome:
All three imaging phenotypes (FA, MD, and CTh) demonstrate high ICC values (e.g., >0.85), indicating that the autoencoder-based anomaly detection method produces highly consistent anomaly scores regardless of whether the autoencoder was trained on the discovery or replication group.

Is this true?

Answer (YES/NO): YES